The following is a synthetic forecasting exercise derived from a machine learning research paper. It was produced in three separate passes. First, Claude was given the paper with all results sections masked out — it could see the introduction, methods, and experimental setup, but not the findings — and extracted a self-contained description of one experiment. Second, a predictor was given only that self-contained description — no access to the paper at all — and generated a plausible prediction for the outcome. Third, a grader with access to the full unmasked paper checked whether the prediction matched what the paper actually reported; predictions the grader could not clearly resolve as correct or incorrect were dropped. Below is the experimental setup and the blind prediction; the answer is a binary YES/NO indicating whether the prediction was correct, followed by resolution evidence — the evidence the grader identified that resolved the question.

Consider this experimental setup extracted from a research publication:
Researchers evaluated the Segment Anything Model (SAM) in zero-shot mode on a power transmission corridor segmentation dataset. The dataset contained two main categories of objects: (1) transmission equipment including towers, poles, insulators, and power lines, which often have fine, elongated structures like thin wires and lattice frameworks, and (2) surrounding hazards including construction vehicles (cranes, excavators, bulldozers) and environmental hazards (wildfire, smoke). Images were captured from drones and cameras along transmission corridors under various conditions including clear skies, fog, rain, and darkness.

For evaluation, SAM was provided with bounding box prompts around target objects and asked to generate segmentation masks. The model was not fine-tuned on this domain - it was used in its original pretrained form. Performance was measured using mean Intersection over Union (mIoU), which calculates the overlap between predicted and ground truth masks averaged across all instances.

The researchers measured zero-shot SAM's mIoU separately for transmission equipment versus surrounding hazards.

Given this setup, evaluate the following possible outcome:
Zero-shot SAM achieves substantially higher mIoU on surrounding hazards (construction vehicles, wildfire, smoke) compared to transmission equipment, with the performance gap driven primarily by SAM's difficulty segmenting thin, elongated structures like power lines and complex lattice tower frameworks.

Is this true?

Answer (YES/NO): YES